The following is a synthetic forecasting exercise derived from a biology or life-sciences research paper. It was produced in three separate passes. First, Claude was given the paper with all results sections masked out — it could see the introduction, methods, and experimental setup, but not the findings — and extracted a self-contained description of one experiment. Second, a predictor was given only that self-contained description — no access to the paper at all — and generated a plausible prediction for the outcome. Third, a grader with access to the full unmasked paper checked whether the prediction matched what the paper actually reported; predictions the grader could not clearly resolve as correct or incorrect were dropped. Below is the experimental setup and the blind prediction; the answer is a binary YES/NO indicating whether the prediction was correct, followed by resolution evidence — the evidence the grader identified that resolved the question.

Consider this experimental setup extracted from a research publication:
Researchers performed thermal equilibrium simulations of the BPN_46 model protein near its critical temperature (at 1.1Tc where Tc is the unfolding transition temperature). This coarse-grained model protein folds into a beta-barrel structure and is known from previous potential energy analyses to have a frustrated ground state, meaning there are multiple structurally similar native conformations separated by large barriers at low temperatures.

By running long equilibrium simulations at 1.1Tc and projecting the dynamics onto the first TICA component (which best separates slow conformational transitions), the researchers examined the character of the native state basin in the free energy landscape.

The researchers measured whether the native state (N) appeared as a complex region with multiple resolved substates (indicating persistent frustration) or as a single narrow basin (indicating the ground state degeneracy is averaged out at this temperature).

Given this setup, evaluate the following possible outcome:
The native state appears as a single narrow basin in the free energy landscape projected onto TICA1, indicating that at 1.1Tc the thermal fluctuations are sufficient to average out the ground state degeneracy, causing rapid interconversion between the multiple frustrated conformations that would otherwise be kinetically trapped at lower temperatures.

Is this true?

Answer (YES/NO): YES